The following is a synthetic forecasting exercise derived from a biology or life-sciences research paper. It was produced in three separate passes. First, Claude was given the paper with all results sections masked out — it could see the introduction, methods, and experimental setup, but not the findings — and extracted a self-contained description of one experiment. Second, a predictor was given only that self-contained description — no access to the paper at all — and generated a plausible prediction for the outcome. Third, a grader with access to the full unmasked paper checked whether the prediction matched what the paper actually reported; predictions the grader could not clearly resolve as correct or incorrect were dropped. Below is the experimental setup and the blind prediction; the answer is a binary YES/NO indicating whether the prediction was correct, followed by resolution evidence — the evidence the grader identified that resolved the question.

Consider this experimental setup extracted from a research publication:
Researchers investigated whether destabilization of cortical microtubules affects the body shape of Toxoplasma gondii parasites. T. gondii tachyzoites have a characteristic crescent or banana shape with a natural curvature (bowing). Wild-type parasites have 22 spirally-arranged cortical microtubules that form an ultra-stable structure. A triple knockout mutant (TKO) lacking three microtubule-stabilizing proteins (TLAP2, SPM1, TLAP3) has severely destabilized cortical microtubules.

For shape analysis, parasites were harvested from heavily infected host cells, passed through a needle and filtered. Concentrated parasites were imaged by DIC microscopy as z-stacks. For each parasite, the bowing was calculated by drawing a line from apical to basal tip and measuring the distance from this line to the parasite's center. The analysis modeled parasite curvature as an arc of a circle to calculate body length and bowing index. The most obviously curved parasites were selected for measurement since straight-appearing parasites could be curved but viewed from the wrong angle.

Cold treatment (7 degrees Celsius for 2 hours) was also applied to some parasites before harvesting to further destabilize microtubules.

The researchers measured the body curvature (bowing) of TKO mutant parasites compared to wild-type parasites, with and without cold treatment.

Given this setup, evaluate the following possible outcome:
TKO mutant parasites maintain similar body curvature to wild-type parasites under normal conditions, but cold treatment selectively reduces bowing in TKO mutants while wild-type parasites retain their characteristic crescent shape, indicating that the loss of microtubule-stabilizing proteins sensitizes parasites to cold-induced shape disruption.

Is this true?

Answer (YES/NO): NO